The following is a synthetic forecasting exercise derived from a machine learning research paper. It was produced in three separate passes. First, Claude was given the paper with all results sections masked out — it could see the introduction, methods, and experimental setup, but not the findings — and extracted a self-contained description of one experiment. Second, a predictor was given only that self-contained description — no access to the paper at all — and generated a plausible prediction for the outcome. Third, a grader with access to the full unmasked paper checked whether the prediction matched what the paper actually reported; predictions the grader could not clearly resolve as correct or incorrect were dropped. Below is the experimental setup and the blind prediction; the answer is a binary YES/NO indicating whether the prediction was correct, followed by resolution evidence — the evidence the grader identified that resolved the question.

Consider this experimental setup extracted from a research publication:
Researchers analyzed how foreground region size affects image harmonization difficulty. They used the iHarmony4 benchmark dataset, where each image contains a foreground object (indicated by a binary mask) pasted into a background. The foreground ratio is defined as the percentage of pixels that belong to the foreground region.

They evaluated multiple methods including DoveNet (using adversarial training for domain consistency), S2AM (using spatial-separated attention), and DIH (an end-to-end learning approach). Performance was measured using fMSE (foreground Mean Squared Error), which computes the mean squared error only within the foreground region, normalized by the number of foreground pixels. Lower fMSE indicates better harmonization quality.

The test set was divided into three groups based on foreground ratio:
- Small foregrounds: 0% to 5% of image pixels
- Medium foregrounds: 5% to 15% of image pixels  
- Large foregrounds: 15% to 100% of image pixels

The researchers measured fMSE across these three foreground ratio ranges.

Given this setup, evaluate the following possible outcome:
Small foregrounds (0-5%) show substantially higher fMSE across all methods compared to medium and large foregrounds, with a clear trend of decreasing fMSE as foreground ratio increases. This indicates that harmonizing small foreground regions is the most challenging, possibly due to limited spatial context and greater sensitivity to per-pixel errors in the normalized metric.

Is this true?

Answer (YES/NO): NO